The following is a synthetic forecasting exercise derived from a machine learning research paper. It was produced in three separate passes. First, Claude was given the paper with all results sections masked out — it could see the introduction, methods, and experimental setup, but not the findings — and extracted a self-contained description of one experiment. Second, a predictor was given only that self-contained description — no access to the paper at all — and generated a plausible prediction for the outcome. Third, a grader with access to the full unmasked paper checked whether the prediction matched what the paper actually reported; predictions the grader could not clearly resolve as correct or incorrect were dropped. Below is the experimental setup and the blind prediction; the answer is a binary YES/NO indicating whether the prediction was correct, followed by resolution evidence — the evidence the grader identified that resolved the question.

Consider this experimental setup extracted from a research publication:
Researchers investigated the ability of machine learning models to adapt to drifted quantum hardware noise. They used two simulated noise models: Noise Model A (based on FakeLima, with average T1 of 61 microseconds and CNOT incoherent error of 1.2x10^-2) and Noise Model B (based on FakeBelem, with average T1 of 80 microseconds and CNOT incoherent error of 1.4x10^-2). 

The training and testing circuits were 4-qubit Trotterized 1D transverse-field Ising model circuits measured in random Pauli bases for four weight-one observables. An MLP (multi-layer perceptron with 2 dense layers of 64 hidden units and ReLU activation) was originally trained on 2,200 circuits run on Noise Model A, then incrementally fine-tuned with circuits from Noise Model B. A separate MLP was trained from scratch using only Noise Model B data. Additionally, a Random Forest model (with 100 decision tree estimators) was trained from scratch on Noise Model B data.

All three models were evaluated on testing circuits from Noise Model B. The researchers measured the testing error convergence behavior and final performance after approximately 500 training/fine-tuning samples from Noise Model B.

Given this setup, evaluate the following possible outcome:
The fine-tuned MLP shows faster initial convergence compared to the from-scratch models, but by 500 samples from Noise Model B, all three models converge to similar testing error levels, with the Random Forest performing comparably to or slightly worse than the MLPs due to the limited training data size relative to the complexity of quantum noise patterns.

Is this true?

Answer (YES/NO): NO